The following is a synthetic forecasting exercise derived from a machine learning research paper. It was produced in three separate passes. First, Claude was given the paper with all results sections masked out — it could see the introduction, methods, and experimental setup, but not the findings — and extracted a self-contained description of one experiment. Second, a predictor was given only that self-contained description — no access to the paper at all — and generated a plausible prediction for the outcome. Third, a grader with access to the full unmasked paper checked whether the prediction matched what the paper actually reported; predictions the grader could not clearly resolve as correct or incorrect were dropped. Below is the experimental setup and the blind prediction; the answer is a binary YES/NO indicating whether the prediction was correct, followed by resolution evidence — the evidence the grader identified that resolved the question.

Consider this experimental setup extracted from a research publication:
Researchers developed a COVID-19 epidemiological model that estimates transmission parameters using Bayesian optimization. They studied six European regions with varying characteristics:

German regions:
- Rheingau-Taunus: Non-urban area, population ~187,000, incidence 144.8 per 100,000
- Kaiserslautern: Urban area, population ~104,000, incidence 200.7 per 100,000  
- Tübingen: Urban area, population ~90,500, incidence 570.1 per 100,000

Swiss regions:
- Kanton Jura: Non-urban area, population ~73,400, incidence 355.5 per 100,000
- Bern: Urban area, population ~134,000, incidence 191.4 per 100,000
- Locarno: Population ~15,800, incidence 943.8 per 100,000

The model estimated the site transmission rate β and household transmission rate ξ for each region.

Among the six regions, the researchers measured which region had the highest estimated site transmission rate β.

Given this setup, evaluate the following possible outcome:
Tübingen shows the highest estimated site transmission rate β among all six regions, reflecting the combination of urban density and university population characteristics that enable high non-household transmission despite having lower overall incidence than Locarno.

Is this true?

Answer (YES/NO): NO